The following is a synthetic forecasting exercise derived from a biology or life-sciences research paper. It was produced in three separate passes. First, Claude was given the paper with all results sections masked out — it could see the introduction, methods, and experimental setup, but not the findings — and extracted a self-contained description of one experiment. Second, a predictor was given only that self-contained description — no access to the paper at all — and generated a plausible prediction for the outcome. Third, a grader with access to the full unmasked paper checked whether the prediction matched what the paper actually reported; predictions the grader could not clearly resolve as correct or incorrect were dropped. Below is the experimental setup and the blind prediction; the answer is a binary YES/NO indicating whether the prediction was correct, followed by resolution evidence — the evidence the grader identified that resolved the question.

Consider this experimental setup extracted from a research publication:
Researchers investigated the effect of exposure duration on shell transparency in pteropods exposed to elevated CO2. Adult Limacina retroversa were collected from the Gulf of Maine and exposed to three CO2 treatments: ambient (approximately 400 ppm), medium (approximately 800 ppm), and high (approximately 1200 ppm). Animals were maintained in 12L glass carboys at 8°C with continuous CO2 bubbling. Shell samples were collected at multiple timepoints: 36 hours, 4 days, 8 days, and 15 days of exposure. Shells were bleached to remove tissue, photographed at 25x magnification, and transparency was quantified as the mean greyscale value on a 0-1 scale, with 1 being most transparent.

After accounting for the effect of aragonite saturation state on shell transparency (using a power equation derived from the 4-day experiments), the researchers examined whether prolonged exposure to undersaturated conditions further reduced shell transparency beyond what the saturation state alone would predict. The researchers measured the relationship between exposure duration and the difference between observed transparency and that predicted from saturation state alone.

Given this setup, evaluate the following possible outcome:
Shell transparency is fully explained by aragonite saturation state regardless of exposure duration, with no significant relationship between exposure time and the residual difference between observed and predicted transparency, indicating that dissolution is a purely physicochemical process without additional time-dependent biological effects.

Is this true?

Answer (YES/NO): NO